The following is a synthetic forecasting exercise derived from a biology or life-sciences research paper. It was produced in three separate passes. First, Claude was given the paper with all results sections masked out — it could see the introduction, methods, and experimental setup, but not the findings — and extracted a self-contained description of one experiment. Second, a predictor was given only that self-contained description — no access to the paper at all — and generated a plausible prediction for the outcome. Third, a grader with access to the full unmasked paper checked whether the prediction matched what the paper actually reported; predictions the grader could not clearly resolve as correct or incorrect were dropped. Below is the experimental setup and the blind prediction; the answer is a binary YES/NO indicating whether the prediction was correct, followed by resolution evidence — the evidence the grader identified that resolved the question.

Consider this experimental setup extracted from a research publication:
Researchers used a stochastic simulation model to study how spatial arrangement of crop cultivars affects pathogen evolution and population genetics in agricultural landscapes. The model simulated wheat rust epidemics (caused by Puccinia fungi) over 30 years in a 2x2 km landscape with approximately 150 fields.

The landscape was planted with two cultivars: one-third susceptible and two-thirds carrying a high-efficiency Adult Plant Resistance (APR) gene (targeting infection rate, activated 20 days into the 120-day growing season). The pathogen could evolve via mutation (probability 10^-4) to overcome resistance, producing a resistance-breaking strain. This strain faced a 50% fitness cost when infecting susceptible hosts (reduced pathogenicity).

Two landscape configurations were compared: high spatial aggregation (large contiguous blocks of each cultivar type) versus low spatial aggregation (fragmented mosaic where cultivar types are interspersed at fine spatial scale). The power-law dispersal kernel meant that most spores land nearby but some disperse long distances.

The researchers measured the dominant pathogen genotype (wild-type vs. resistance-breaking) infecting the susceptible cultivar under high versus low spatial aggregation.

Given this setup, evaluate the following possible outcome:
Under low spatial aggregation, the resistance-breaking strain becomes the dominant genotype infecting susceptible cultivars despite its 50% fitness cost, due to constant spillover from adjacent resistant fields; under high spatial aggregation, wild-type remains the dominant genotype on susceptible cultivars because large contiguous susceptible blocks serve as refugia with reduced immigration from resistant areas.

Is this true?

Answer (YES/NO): YES